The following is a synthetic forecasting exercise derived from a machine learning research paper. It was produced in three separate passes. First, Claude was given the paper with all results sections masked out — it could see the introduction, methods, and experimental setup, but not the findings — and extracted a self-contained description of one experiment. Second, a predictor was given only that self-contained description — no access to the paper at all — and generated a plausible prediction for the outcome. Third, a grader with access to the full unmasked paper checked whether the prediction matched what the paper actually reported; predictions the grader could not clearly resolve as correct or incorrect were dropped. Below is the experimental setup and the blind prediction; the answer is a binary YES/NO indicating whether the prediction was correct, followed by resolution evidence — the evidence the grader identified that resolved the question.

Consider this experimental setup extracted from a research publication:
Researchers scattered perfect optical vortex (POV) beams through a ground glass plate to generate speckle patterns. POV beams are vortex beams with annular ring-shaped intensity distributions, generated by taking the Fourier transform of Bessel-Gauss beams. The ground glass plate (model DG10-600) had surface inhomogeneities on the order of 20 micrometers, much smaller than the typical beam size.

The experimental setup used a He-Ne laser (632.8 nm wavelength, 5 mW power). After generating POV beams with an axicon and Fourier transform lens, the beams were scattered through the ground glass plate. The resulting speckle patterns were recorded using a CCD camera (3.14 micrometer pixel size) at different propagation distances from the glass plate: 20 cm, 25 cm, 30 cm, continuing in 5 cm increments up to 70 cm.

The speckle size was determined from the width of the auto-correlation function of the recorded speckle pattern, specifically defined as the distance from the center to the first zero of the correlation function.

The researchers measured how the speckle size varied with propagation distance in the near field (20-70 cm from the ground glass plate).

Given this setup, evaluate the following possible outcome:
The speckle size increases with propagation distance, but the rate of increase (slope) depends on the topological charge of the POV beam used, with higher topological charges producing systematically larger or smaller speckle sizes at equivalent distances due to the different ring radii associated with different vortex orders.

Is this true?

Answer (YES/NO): NO